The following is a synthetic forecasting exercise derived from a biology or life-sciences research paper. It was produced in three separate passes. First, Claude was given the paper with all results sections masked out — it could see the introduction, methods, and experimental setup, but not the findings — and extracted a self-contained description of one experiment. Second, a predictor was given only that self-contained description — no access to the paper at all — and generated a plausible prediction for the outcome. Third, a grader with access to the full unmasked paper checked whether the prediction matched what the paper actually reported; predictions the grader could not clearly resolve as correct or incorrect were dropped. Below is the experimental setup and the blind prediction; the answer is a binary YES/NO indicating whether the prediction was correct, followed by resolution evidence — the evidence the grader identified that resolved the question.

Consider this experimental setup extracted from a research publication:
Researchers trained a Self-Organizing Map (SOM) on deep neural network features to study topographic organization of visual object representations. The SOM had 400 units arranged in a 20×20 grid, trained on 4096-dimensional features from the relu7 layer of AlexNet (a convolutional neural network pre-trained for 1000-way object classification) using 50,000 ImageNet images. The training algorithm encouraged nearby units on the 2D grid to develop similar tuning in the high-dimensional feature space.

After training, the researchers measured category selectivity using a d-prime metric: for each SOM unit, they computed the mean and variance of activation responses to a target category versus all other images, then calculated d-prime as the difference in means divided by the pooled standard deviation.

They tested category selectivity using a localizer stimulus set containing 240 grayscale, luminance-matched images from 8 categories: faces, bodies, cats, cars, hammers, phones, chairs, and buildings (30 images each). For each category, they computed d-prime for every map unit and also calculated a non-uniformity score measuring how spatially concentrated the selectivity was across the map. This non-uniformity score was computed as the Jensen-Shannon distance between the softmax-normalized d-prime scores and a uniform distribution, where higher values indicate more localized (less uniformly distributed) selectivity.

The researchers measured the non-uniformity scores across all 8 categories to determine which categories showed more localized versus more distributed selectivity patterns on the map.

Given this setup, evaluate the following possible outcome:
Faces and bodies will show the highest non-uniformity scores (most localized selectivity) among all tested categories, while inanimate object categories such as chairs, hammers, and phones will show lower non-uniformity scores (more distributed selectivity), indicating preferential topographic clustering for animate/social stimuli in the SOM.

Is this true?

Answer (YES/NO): NO